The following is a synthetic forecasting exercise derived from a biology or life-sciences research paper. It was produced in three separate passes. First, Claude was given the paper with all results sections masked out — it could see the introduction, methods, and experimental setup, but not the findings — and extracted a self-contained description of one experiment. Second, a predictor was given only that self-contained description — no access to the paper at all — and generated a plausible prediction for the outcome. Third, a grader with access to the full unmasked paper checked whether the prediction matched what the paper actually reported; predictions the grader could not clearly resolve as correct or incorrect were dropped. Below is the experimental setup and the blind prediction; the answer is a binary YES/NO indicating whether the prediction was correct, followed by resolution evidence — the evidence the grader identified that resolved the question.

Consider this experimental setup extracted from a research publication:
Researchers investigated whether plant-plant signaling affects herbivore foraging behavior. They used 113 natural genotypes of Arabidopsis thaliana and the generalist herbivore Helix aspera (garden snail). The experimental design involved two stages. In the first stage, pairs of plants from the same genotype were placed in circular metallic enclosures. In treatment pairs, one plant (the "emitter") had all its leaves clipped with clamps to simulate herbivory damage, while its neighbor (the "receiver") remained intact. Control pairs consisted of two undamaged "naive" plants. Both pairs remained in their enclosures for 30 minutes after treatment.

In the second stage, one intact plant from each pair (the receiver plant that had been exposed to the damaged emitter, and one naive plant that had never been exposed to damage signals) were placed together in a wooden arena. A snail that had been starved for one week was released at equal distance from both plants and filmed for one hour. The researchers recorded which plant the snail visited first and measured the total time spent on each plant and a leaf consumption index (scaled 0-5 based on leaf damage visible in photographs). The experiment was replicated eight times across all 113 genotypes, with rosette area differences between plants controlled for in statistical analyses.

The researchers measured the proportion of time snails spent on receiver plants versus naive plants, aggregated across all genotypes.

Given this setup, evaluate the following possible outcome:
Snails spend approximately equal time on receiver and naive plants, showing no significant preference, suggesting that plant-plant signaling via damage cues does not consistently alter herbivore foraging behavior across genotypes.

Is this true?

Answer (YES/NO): NO